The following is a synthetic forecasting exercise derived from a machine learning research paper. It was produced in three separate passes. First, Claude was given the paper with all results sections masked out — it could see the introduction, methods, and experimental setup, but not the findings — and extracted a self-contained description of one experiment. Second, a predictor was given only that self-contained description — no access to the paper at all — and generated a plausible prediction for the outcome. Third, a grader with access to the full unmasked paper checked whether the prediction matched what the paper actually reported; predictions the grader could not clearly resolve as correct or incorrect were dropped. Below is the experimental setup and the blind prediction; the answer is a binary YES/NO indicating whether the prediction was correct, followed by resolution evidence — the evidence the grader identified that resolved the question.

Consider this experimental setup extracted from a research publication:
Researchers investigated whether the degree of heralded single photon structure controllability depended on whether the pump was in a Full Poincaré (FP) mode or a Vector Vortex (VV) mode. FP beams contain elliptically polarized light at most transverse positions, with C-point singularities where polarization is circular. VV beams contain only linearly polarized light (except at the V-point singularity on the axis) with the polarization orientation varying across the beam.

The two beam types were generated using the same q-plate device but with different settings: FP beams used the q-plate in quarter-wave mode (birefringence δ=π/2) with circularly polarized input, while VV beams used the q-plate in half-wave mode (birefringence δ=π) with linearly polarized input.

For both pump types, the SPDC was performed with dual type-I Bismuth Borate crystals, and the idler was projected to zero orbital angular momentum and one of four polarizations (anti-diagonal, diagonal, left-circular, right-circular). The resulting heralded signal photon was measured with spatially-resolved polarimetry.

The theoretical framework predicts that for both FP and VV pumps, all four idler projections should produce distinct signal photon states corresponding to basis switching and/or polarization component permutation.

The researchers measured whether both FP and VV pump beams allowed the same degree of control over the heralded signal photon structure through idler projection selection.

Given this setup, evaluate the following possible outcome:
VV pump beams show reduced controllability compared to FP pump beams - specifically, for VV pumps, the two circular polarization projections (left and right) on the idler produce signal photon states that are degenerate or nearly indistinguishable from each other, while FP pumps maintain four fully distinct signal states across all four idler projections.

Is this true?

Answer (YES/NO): NO